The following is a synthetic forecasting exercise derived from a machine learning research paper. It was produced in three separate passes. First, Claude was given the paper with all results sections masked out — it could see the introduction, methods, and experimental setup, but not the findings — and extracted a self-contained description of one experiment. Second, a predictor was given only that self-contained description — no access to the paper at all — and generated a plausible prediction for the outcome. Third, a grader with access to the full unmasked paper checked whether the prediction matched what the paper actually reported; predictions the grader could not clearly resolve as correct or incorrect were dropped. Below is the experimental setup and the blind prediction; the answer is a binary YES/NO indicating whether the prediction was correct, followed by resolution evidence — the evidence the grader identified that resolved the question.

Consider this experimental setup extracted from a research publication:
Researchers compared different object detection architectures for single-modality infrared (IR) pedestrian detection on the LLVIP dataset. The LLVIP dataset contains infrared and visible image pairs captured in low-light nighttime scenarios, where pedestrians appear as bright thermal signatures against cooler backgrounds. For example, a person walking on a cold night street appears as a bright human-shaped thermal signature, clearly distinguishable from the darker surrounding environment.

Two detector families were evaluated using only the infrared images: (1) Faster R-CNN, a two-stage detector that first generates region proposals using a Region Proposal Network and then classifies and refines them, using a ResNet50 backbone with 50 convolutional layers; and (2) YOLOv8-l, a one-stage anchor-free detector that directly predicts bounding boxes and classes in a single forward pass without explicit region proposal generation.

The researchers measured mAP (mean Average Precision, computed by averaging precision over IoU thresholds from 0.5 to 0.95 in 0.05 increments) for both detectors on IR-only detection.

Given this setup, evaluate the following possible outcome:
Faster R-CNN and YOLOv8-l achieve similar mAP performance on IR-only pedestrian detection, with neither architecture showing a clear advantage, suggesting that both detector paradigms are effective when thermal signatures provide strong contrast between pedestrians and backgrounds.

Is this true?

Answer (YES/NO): NO